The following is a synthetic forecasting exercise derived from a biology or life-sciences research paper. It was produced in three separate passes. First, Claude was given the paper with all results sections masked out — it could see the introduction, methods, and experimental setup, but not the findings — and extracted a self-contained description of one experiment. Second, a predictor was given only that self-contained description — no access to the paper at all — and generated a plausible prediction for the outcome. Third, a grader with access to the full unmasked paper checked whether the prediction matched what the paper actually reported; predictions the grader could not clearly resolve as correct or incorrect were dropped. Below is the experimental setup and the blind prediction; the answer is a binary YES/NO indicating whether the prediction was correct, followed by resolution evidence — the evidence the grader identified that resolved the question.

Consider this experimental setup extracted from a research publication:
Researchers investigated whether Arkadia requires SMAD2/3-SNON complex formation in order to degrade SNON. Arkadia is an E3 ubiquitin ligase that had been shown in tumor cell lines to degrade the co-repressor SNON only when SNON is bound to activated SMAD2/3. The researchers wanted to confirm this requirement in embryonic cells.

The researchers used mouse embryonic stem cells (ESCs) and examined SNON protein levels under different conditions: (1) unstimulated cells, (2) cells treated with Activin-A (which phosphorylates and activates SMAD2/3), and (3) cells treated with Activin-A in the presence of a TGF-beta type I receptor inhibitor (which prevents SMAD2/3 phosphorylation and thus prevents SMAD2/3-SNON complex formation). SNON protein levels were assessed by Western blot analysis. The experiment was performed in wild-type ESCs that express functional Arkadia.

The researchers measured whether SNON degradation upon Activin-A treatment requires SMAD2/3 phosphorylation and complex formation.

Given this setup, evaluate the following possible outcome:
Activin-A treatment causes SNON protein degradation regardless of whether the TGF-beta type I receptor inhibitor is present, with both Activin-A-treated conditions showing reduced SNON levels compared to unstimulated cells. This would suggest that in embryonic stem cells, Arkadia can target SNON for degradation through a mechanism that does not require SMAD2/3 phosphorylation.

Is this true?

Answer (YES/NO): NO